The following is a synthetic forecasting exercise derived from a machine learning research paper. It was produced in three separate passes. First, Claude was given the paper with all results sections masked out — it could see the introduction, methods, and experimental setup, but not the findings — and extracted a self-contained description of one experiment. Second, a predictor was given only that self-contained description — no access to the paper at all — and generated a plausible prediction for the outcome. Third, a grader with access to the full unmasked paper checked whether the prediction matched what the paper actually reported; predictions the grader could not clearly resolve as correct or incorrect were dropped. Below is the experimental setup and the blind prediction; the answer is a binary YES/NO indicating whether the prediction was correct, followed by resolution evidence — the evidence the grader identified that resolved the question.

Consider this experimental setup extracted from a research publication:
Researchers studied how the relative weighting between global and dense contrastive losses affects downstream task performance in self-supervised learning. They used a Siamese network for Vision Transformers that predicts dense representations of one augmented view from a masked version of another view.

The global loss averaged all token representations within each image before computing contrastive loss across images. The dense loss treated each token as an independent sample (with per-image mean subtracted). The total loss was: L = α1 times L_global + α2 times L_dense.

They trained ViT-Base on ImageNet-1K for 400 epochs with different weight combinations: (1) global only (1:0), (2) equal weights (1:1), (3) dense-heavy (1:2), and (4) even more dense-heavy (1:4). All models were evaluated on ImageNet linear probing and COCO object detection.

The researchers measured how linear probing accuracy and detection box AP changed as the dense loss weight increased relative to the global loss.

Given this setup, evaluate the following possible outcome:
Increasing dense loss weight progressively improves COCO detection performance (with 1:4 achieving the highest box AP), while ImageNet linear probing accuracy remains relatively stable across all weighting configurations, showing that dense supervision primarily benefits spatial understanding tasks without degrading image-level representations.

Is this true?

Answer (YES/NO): NO